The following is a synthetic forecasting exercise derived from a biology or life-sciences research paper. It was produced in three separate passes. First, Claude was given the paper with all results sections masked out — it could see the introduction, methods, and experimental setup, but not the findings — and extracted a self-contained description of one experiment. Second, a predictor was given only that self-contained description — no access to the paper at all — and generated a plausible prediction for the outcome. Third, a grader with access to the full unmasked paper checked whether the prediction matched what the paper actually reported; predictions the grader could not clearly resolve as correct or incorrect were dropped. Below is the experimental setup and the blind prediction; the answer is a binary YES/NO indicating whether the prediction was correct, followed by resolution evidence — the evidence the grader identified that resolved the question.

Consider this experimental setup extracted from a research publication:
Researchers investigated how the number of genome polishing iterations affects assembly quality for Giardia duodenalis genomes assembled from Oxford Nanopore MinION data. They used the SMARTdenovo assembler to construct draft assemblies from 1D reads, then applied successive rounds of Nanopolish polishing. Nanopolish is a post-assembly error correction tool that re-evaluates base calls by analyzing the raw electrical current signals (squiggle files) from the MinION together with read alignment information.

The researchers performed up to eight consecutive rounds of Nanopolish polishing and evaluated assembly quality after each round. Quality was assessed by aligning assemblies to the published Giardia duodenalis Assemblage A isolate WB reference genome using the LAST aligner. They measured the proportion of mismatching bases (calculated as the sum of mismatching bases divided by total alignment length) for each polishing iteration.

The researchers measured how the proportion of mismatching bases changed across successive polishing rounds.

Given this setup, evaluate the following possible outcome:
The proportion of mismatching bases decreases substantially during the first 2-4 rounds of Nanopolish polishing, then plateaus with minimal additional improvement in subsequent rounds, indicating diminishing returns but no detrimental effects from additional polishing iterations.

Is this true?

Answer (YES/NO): YES